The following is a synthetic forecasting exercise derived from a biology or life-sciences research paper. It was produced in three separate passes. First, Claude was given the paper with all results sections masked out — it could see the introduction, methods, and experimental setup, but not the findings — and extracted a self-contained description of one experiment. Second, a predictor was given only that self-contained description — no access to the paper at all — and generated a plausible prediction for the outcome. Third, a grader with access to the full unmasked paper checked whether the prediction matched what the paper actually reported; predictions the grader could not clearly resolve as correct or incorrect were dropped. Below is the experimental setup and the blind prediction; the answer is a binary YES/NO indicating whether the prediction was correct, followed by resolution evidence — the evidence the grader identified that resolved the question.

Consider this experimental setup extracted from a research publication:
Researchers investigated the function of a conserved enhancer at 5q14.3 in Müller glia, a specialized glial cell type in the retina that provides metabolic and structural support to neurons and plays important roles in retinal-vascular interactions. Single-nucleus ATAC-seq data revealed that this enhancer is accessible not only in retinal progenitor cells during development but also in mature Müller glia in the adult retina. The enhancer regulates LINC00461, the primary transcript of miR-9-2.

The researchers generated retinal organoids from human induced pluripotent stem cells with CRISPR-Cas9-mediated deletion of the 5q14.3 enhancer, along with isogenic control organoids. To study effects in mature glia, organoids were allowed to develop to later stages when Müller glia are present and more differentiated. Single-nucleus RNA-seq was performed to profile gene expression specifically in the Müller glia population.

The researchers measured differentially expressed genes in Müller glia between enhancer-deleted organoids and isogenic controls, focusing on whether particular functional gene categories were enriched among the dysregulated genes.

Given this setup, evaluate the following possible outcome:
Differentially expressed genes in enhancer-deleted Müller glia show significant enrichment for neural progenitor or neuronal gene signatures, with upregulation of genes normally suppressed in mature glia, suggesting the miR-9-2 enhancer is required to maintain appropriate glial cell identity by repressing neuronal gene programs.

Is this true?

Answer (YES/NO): NO